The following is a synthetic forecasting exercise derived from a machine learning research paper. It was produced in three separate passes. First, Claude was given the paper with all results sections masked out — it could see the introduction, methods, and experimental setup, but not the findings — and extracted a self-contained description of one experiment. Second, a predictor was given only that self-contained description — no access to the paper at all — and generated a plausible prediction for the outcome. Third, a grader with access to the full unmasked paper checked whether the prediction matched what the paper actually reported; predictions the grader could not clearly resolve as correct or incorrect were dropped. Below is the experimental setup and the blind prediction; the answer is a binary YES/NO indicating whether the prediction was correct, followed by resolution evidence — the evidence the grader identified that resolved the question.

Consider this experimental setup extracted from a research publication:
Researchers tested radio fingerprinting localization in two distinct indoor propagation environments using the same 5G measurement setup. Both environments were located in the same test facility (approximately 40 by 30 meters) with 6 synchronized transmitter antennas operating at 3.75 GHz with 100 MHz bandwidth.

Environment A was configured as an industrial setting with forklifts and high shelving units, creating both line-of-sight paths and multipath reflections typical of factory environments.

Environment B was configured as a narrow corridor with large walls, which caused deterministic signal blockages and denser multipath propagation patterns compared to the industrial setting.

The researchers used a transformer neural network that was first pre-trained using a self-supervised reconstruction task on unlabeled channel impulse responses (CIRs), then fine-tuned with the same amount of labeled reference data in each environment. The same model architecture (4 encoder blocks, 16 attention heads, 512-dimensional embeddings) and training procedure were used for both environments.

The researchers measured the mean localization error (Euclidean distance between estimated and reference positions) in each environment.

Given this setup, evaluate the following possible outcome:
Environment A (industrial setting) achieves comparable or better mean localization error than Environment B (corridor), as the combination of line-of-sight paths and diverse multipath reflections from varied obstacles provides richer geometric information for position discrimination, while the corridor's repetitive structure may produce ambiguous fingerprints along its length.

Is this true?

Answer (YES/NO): YES